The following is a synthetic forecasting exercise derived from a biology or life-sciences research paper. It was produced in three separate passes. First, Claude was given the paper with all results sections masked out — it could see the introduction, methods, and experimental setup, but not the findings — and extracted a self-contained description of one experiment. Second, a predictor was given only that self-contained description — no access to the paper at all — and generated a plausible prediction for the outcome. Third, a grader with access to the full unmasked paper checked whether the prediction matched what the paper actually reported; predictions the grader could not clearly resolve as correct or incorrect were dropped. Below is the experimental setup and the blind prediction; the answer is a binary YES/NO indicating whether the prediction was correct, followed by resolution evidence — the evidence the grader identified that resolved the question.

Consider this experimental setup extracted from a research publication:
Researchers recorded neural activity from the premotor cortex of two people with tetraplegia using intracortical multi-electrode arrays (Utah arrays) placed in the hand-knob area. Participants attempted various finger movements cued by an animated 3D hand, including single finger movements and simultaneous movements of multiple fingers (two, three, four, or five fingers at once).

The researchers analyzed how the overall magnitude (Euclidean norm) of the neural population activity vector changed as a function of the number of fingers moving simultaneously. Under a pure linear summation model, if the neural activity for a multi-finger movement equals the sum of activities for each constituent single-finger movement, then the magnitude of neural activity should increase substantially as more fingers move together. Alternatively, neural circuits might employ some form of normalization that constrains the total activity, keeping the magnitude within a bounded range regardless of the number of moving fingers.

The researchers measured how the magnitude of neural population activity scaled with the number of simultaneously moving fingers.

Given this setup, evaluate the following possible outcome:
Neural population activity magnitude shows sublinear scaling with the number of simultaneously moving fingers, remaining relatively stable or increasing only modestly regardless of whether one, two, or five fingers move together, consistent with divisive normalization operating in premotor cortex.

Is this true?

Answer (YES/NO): YES